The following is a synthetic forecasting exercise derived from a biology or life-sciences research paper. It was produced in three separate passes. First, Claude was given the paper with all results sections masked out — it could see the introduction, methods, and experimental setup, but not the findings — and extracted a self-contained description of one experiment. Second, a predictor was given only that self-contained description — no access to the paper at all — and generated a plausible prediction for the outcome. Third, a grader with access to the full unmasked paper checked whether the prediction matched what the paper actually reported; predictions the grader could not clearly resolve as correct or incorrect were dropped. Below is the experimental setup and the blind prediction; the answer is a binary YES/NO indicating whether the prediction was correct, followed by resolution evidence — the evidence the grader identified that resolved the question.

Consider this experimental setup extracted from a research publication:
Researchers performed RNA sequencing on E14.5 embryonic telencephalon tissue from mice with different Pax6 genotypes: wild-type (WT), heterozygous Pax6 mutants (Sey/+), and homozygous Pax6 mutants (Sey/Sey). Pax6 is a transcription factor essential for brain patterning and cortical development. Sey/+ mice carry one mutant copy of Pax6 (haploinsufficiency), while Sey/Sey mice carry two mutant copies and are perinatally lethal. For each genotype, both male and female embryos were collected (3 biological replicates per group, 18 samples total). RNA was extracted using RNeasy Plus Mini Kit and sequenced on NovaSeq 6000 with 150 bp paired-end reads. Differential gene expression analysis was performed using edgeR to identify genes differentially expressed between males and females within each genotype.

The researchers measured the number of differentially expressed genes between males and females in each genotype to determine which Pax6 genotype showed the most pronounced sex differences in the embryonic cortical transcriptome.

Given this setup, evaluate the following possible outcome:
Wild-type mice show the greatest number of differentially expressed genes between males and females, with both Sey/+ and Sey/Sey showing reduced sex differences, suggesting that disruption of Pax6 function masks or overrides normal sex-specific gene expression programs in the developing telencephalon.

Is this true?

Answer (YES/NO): NO